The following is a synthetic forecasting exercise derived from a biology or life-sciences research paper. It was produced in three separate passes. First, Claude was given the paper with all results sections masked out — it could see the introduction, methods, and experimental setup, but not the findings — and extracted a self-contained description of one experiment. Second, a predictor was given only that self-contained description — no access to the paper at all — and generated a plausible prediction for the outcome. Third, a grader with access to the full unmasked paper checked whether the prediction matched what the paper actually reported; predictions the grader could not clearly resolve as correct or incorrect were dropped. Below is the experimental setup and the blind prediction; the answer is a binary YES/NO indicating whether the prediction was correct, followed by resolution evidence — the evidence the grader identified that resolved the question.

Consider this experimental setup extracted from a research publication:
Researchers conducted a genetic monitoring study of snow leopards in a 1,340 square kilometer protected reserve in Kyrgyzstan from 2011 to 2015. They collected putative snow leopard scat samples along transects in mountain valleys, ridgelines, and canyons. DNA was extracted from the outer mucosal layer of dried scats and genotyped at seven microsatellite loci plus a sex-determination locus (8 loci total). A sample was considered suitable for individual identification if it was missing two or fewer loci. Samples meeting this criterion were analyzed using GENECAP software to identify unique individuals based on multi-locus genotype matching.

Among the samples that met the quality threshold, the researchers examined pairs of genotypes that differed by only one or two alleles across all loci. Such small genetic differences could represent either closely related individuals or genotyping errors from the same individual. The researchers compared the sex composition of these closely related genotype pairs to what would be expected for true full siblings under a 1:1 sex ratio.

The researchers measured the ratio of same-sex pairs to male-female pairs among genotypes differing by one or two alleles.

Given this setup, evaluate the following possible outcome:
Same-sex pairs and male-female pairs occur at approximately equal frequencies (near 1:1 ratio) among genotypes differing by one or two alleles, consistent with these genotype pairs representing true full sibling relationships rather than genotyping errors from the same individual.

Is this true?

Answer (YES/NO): NO